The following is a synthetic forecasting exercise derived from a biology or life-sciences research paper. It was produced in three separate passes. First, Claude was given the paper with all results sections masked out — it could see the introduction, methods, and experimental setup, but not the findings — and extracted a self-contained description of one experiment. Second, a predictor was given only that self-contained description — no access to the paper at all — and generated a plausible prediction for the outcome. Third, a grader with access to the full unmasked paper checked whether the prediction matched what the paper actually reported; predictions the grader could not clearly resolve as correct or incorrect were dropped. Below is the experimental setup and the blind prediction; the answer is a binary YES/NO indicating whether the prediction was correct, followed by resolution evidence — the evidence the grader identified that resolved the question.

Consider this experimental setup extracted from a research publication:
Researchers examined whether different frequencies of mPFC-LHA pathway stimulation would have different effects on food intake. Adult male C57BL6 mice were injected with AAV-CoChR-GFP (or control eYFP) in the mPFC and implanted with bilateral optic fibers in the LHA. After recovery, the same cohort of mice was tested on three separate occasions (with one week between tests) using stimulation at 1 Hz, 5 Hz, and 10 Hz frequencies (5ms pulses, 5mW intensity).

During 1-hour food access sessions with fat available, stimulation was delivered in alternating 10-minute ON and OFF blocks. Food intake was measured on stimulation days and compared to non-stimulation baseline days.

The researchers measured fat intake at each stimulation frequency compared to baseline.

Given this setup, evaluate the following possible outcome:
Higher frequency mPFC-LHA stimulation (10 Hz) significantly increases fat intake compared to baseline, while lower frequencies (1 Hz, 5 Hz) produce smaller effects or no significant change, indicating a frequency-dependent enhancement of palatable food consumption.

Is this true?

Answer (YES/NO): NO